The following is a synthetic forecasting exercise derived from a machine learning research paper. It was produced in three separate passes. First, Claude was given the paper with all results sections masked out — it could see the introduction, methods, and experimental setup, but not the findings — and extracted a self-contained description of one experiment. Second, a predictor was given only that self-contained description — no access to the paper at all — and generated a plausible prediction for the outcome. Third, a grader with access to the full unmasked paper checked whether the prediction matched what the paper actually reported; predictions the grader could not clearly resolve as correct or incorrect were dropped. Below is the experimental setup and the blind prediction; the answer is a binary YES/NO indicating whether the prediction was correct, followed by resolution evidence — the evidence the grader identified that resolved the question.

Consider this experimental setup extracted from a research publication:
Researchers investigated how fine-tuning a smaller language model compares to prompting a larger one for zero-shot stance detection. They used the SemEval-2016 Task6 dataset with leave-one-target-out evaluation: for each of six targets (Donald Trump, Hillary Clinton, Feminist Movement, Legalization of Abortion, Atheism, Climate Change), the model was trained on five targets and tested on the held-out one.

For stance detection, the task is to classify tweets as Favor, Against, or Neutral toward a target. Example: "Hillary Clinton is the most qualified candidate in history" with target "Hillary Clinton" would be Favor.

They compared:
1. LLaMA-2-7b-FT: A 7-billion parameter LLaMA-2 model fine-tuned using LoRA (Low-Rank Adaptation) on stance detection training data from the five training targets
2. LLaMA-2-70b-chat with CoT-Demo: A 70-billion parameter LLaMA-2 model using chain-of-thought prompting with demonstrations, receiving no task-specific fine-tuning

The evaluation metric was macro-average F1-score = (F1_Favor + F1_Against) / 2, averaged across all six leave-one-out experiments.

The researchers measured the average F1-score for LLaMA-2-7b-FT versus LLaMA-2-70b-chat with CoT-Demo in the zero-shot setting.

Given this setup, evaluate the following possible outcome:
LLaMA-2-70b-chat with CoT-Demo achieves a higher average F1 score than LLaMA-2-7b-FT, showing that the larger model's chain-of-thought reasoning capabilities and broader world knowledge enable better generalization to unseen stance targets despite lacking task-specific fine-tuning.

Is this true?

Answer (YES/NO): YES